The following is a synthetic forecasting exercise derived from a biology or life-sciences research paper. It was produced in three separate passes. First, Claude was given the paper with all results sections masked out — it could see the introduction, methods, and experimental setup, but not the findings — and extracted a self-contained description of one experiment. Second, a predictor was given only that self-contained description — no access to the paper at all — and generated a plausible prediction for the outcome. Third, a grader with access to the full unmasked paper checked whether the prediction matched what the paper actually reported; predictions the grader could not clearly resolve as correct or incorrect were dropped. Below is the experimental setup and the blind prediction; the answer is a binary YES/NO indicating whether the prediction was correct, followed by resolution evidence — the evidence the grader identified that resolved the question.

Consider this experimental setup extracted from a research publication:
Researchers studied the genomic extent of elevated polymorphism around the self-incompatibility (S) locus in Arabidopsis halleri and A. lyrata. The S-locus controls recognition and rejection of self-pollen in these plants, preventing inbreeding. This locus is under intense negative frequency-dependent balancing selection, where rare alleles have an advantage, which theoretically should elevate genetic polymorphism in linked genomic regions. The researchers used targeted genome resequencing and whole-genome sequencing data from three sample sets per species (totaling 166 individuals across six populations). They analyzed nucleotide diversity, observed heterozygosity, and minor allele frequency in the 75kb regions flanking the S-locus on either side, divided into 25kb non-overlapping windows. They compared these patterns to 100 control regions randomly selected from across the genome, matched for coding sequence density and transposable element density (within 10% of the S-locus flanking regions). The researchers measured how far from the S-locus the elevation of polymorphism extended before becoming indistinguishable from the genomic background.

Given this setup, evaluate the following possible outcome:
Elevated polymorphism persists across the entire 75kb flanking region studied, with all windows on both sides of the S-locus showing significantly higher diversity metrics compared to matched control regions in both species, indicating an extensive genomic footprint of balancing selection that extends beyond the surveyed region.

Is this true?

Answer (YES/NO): NO